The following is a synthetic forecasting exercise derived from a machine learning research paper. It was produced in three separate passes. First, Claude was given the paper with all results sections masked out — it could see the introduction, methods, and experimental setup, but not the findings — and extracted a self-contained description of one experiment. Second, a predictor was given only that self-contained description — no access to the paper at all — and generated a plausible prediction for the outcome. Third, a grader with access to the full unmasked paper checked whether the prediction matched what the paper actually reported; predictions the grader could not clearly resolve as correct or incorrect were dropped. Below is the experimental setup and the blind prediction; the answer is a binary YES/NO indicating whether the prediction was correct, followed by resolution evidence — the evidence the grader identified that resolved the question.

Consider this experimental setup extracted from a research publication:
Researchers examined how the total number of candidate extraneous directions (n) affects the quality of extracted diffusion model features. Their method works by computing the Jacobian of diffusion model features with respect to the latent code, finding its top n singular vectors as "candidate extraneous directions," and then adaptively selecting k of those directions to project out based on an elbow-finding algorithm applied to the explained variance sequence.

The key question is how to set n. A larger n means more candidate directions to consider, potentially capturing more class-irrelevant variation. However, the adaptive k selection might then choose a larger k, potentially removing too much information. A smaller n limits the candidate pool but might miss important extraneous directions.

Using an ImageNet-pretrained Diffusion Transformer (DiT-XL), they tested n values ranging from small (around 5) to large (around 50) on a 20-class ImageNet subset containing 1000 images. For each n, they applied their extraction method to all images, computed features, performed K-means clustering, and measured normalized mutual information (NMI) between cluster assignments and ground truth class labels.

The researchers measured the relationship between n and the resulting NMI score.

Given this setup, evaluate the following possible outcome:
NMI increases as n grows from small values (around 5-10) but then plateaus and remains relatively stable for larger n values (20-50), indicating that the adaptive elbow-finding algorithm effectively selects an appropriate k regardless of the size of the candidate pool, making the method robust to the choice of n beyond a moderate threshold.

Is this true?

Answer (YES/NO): NO